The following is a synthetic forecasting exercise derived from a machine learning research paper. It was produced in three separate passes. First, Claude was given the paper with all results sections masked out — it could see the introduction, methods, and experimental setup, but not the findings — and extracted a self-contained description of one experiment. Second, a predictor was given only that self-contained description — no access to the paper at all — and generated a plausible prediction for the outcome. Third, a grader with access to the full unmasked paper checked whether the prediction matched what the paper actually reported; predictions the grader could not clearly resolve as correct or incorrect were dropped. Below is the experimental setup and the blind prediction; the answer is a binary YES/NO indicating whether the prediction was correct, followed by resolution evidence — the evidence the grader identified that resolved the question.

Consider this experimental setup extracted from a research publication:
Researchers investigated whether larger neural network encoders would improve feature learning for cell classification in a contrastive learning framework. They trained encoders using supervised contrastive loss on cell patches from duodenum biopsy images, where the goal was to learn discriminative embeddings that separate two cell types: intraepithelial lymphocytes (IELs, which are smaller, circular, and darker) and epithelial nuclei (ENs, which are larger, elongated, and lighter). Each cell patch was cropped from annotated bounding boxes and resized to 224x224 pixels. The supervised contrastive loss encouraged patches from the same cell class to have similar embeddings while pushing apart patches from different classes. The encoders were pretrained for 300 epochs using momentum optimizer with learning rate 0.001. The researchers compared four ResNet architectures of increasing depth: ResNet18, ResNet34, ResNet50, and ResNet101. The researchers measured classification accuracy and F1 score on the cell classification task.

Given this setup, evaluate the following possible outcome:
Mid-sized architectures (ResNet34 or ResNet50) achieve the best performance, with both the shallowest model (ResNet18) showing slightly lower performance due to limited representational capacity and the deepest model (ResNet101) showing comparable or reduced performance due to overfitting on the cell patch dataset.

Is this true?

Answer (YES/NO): NO